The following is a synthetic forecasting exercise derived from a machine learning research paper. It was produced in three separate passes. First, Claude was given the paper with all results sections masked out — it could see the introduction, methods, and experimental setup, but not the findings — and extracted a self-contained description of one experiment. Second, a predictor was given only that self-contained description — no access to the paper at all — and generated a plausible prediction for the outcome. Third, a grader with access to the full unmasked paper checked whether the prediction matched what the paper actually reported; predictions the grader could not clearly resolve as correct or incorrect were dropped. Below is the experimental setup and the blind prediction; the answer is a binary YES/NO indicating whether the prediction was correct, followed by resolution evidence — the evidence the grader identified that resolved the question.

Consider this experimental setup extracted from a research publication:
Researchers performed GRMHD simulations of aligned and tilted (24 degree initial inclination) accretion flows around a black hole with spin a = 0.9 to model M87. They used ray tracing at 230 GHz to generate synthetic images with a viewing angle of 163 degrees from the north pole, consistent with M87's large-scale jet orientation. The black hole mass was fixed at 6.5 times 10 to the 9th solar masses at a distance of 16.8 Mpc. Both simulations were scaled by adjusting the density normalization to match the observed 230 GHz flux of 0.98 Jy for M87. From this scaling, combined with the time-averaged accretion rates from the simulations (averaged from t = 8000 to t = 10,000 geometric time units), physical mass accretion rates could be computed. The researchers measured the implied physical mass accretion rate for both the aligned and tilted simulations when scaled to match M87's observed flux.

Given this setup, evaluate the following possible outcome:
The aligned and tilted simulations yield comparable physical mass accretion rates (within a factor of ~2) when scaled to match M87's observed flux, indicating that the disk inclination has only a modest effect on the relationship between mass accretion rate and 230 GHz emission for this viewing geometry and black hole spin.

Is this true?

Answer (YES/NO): NO